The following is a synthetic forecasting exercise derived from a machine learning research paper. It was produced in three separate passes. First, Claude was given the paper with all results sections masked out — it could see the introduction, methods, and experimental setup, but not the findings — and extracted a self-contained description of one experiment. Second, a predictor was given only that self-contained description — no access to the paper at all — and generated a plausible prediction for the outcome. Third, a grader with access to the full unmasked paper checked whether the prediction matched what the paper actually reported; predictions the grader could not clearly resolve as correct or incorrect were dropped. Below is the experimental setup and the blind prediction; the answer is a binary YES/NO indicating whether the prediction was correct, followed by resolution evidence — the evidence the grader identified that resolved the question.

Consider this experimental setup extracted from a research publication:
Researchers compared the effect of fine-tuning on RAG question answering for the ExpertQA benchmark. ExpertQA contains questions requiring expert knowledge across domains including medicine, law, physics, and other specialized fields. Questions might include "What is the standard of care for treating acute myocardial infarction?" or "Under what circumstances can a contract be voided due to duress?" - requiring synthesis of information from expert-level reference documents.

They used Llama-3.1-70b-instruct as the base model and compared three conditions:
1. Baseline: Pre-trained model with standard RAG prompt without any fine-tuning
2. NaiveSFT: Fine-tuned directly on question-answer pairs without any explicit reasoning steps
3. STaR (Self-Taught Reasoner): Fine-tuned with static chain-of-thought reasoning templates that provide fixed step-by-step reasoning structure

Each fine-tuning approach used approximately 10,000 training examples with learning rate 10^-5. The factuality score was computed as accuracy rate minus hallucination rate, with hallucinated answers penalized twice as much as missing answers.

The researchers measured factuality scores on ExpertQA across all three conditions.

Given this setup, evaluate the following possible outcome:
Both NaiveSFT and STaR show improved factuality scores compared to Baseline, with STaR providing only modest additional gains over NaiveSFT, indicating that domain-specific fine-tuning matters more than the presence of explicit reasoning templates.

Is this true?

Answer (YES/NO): NO